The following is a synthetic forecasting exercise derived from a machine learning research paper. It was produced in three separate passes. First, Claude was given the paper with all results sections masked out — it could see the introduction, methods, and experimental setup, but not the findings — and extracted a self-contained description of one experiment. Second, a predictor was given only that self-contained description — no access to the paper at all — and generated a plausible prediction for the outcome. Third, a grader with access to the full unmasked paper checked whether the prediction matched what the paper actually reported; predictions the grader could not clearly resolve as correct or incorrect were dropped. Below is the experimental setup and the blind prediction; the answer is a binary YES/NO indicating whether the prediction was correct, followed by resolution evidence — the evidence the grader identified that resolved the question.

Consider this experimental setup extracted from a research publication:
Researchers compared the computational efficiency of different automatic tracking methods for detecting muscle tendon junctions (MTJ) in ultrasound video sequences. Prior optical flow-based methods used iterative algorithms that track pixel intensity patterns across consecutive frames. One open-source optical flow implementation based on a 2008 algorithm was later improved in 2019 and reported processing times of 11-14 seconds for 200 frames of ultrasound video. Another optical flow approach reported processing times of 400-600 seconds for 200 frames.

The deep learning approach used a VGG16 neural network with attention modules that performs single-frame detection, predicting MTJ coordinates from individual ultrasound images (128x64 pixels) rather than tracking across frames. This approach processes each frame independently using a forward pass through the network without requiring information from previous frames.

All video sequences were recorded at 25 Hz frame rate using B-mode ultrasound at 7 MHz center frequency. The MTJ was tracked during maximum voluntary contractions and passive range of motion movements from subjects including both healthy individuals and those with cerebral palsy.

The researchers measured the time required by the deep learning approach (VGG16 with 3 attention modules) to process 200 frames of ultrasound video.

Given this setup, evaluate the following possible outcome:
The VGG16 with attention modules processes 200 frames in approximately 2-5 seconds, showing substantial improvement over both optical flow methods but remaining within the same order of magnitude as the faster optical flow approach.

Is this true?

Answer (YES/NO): NO